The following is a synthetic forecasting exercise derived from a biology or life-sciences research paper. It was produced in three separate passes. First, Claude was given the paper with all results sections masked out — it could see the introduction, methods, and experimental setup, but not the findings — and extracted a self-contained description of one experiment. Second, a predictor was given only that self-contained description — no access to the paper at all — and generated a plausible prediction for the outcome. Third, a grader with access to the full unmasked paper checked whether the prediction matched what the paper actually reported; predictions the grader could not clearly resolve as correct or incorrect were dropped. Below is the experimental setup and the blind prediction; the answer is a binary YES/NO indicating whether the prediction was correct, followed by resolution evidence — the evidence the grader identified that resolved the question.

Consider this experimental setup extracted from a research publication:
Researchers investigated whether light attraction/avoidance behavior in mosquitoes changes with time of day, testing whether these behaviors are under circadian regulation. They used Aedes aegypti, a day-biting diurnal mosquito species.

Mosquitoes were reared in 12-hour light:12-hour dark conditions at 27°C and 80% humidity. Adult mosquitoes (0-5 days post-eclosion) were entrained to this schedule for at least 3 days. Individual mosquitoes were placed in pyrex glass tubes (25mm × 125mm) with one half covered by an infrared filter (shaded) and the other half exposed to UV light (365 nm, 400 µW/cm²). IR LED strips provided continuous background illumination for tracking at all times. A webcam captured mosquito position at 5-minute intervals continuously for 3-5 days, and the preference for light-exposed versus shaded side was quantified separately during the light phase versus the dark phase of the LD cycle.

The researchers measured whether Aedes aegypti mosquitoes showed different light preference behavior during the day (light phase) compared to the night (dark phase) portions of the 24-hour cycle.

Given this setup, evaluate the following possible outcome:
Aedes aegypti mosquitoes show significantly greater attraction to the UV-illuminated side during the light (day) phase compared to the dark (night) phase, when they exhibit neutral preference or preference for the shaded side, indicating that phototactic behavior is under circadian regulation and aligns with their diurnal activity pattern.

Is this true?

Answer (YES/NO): NO